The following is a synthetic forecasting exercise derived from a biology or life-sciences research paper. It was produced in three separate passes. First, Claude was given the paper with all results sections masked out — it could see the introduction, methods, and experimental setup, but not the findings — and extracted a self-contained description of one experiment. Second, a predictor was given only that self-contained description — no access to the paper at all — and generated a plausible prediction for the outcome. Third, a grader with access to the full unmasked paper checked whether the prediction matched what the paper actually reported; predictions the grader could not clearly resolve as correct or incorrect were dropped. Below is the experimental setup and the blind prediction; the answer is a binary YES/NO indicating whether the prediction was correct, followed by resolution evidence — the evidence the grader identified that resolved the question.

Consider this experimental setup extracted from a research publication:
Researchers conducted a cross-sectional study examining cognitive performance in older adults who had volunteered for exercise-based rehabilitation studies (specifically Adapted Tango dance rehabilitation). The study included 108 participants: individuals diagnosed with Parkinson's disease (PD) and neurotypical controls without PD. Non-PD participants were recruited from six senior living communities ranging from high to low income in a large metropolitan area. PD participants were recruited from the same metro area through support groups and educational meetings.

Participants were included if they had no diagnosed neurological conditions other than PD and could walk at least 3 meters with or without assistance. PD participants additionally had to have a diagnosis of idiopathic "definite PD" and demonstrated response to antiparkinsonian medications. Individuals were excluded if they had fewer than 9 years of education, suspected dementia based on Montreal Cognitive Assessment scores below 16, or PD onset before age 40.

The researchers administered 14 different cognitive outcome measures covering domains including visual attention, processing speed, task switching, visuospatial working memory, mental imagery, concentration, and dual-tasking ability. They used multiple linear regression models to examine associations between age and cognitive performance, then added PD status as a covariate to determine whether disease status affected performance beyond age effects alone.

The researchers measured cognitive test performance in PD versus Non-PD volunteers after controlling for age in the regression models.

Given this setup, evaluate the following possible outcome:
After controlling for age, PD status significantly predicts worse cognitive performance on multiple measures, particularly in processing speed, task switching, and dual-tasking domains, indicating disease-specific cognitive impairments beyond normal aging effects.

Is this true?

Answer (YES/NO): NO